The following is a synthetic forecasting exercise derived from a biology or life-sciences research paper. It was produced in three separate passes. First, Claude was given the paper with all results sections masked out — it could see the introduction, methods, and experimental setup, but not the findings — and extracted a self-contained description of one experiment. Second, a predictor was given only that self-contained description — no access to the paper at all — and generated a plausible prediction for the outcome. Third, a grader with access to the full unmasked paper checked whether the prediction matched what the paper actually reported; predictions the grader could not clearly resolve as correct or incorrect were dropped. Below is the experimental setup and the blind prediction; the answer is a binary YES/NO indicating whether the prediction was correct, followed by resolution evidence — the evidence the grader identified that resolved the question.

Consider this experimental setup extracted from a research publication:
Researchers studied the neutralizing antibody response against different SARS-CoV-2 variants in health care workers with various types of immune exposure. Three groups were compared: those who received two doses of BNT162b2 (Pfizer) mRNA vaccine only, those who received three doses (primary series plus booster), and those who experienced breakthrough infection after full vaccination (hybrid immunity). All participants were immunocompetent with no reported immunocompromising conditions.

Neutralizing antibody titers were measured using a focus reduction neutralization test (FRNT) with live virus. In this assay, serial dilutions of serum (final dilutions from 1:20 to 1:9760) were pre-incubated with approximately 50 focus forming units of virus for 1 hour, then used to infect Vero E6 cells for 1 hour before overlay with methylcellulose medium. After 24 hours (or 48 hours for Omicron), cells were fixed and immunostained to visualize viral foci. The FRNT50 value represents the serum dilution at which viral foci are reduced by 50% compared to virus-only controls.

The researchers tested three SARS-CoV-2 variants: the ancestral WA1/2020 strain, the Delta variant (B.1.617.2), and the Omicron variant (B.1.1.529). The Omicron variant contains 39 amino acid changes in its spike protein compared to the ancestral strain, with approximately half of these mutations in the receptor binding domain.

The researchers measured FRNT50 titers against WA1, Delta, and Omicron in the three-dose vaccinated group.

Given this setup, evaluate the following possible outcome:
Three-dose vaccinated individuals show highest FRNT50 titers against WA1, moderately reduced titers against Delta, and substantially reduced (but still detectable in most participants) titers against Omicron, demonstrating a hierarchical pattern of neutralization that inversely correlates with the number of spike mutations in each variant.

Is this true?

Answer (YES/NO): YES